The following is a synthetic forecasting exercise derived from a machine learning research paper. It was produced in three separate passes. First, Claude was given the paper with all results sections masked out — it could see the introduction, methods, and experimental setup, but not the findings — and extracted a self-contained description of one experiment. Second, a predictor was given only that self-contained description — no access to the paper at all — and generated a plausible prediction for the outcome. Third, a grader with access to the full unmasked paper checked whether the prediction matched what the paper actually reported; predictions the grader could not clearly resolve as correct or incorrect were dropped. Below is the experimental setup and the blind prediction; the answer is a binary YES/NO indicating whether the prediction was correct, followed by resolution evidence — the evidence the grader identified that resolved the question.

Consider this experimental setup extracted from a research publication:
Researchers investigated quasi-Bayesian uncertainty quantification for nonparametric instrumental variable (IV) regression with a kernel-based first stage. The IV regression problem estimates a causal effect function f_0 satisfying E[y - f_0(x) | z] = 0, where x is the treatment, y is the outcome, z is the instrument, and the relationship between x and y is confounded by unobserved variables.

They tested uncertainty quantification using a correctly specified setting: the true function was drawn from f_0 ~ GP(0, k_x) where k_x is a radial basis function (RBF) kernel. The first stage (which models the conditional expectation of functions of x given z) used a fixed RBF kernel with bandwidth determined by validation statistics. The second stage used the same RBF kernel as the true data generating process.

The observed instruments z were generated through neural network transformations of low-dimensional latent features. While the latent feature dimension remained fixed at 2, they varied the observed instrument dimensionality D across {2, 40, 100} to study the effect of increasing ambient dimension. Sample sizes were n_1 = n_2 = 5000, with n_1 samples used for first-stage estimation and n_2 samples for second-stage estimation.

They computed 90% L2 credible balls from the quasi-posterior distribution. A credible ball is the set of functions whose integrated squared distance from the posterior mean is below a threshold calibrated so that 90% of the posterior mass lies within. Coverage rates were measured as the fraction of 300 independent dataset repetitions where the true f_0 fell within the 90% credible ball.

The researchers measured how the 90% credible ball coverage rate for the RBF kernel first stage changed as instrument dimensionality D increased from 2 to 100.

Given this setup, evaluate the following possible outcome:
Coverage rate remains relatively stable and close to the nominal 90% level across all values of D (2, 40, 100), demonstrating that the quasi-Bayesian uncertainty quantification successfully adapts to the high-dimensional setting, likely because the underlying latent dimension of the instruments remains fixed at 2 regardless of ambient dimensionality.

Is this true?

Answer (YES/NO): NO